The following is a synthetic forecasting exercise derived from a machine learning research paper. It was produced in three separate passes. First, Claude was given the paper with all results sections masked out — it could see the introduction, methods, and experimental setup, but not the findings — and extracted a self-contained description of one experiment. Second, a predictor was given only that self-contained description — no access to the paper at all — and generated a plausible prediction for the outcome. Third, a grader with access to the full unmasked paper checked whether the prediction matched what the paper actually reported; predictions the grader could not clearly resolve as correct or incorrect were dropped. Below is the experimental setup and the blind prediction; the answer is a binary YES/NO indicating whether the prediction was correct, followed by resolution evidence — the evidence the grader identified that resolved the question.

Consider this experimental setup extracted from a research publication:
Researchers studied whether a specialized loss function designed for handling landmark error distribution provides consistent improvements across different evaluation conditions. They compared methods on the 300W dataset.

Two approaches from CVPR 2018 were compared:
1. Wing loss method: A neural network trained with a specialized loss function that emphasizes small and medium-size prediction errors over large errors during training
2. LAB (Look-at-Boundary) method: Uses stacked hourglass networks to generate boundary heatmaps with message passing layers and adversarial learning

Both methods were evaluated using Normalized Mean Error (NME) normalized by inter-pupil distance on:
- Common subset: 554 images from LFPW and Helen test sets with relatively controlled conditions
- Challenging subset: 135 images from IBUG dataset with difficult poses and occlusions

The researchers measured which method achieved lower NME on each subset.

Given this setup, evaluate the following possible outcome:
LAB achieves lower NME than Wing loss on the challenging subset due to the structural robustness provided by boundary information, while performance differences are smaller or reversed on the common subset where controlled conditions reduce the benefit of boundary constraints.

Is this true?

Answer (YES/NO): YES